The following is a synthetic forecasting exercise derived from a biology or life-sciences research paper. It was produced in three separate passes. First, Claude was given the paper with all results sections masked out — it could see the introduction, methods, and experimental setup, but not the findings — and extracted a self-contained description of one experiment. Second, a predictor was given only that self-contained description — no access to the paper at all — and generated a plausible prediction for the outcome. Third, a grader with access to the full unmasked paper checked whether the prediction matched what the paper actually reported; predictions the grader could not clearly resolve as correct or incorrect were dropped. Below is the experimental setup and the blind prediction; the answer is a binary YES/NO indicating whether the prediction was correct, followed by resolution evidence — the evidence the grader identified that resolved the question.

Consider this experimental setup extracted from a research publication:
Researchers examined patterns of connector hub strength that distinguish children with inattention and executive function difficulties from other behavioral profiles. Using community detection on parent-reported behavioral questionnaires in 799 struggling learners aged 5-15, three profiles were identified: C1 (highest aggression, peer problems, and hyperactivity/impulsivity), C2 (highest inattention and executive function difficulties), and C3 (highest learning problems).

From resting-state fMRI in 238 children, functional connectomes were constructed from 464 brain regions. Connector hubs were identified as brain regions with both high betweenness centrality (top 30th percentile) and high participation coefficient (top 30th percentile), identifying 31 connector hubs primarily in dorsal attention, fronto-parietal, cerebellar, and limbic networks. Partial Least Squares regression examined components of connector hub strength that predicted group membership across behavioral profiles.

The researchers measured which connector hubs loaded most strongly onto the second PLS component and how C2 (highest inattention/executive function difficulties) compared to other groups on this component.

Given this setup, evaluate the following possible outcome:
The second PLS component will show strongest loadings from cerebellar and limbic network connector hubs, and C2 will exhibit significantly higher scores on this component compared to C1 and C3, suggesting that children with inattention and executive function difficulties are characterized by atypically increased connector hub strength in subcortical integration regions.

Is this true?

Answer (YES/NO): NO